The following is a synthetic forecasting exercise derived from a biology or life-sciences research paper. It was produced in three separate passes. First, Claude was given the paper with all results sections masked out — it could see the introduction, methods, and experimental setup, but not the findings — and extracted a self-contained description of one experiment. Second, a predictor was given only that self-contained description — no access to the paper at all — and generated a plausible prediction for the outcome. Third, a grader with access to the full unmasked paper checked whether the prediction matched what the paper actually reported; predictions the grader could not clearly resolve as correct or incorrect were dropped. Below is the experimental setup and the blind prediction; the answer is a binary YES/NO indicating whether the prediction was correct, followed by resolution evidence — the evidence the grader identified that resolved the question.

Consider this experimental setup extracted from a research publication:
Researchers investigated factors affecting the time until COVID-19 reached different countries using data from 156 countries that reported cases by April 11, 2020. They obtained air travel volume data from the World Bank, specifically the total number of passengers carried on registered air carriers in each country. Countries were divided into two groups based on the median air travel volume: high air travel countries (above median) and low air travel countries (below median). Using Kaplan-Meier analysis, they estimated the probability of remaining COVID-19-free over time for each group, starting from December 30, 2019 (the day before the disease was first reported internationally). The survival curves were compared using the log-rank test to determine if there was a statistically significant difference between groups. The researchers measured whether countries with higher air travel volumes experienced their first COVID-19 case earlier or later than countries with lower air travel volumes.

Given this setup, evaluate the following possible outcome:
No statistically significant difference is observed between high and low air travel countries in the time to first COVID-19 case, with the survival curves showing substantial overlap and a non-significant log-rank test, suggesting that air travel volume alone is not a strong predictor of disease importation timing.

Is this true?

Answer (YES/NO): NO